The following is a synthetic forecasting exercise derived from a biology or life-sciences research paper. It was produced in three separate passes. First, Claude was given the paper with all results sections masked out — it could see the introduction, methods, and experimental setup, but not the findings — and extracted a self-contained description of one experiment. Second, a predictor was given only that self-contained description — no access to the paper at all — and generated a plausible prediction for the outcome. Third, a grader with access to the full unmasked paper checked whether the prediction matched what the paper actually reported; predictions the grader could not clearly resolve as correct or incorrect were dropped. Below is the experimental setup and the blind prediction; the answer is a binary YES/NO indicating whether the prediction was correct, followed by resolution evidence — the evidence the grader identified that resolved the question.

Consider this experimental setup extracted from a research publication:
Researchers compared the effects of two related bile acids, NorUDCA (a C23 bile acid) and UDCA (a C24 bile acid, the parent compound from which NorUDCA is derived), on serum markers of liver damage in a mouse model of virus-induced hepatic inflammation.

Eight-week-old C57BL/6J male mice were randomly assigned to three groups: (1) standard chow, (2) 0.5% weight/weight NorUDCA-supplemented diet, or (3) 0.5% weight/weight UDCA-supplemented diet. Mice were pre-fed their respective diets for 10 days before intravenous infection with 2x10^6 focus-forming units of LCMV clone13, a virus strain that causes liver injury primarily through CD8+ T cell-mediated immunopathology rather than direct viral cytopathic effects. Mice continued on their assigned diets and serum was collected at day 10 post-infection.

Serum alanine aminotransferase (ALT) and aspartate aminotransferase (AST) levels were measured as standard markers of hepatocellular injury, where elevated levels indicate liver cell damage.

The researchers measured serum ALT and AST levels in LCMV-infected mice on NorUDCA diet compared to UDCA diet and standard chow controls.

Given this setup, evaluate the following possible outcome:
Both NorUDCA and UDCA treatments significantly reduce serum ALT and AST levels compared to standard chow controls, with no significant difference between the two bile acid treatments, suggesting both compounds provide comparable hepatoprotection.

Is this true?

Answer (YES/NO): NO